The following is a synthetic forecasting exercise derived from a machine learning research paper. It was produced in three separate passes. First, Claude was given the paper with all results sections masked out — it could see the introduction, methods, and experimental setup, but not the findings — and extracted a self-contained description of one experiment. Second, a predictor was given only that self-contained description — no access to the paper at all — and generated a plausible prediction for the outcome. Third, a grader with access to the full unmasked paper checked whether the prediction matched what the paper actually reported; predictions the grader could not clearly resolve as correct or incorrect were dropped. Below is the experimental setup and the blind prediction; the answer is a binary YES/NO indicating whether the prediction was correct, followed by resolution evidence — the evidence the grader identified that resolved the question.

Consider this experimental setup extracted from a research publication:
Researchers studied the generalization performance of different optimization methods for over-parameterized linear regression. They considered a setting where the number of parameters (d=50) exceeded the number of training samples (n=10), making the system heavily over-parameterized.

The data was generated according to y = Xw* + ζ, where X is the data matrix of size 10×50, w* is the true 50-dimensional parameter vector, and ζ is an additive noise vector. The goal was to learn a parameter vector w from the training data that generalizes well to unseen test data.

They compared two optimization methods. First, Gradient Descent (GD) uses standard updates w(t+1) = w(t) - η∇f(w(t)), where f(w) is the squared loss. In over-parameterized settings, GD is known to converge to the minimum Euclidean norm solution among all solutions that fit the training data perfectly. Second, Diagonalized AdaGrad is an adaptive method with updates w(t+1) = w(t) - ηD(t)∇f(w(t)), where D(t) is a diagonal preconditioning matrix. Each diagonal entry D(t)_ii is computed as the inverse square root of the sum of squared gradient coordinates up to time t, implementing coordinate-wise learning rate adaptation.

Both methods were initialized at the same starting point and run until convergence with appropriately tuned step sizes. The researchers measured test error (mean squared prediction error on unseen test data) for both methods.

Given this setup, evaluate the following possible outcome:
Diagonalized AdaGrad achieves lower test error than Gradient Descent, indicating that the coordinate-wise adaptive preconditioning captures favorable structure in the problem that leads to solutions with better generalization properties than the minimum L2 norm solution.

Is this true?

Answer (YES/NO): YES